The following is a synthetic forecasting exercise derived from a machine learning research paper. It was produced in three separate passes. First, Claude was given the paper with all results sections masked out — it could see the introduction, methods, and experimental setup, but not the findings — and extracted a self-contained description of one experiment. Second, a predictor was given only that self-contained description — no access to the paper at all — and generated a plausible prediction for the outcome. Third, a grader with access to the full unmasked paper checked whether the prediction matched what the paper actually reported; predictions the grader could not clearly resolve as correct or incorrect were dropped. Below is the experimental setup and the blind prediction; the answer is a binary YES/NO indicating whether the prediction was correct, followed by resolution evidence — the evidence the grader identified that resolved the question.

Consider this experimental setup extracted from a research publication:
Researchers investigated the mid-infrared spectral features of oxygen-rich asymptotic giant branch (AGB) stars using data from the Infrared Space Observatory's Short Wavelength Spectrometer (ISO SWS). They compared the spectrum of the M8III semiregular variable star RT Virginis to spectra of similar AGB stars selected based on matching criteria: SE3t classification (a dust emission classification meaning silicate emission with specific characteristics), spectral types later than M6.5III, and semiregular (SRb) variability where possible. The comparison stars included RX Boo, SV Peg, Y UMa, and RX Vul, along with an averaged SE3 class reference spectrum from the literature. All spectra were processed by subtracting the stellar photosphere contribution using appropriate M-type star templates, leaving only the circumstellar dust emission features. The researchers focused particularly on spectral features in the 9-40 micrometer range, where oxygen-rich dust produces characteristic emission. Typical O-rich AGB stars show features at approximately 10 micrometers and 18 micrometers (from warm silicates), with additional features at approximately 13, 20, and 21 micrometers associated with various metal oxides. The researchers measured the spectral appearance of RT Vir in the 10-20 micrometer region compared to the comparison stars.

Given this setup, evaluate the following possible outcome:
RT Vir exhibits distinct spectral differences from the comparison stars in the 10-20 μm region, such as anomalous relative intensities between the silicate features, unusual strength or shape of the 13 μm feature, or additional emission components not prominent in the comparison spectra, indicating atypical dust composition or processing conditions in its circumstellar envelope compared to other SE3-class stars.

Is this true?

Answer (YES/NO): YES